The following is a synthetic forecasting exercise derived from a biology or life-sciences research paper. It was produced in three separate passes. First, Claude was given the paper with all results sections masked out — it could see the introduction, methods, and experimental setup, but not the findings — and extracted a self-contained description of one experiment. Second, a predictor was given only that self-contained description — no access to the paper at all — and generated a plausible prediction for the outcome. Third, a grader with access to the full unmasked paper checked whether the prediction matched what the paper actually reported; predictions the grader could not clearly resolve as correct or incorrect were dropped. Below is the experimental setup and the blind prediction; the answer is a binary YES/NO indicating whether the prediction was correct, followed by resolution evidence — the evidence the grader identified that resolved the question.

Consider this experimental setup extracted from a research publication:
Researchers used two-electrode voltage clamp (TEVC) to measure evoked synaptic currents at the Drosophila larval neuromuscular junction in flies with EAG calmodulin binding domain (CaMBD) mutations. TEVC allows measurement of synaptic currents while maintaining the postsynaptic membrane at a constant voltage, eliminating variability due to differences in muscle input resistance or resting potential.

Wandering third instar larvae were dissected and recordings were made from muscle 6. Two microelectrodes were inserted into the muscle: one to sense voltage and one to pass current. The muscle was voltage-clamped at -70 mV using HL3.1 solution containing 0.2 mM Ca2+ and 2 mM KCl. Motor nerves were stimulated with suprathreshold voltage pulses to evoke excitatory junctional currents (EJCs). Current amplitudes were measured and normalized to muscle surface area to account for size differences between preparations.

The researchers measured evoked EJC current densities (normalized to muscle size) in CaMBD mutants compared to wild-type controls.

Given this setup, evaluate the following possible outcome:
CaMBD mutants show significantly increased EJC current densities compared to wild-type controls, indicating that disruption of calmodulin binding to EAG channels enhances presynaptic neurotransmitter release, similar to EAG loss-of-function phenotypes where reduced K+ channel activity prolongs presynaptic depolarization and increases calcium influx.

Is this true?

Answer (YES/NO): NO